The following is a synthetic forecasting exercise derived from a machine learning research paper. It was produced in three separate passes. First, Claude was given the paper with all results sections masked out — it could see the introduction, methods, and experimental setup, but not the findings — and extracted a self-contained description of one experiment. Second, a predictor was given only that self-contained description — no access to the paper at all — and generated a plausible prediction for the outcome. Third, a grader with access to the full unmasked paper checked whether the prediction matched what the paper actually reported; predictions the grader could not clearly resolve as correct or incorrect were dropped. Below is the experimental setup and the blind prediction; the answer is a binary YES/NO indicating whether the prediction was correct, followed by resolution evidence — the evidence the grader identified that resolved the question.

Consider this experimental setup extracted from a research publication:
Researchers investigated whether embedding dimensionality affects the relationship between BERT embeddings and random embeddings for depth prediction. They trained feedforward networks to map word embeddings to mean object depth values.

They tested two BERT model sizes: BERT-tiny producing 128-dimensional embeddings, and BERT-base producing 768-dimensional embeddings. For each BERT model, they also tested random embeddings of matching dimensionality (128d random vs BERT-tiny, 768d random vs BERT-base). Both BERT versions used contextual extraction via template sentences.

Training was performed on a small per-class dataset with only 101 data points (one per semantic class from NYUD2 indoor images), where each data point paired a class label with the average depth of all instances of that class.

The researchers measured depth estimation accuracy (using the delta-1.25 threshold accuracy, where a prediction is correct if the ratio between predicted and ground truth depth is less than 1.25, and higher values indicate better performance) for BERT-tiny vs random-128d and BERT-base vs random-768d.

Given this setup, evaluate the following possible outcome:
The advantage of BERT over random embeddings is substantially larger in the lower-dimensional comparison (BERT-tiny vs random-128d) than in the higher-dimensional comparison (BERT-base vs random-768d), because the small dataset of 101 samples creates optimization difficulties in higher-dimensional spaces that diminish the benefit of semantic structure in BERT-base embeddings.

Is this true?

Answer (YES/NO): NO